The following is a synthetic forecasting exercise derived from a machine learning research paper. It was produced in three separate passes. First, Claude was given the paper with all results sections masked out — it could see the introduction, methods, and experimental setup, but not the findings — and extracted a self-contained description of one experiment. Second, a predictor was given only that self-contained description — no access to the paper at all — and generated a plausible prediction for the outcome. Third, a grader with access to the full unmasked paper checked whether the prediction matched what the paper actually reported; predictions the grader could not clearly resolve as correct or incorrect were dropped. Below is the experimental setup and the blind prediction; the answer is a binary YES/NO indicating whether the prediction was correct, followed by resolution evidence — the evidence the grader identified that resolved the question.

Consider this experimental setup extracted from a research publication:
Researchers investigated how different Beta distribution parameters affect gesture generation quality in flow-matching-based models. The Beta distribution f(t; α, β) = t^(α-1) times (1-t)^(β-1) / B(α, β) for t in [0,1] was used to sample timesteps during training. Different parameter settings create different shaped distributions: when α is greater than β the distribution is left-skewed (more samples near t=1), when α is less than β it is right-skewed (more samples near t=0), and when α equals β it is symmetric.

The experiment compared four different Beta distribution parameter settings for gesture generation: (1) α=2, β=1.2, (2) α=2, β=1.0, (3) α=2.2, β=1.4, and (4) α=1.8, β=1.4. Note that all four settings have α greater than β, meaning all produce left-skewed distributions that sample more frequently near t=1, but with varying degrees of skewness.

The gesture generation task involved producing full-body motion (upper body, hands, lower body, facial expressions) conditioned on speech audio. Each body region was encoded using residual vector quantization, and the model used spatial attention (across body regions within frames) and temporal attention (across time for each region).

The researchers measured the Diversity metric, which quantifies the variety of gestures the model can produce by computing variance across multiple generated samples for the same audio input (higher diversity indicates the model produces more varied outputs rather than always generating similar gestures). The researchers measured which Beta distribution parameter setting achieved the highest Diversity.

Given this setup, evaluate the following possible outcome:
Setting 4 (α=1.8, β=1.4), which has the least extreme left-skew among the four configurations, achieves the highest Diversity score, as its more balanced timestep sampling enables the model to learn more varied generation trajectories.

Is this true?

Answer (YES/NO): YES